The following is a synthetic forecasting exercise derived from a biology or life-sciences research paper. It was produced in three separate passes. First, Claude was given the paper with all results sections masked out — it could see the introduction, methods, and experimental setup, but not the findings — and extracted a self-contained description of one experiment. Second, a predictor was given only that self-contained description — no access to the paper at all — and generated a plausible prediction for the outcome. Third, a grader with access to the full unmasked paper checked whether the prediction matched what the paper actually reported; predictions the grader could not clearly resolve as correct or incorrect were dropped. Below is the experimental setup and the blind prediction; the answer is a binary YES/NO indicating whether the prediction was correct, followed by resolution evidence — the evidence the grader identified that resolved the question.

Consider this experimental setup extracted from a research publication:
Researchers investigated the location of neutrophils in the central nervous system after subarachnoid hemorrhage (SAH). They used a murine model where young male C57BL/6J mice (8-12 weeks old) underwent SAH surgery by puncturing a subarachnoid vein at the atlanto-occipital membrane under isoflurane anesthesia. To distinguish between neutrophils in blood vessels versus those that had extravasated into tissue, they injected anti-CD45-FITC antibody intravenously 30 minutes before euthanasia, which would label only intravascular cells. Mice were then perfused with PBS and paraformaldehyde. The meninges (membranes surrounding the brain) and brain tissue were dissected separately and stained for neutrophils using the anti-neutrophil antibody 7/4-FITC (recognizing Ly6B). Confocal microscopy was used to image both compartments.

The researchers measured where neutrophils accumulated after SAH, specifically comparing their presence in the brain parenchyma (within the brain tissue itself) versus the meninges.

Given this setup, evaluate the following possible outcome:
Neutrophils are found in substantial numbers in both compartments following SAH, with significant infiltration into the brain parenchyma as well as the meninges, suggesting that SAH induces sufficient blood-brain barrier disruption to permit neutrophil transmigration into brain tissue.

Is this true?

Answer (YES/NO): NO